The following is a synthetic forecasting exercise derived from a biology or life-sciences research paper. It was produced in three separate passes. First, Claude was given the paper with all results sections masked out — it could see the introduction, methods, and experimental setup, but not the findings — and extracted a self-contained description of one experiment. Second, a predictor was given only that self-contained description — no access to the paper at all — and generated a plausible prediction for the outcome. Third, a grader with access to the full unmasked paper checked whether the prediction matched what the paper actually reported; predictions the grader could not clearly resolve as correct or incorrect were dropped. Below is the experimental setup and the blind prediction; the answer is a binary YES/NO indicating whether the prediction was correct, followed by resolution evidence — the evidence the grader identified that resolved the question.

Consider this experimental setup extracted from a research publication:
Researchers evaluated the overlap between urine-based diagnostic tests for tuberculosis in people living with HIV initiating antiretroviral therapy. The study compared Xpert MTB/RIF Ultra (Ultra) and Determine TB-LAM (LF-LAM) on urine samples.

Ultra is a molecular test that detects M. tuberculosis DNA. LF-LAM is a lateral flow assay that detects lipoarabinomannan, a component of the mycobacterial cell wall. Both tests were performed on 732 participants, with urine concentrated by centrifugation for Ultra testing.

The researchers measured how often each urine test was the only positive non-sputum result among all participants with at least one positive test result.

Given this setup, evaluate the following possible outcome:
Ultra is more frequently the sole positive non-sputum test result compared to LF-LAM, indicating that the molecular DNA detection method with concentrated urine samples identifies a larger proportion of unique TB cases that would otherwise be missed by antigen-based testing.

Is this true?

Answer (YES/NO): NO